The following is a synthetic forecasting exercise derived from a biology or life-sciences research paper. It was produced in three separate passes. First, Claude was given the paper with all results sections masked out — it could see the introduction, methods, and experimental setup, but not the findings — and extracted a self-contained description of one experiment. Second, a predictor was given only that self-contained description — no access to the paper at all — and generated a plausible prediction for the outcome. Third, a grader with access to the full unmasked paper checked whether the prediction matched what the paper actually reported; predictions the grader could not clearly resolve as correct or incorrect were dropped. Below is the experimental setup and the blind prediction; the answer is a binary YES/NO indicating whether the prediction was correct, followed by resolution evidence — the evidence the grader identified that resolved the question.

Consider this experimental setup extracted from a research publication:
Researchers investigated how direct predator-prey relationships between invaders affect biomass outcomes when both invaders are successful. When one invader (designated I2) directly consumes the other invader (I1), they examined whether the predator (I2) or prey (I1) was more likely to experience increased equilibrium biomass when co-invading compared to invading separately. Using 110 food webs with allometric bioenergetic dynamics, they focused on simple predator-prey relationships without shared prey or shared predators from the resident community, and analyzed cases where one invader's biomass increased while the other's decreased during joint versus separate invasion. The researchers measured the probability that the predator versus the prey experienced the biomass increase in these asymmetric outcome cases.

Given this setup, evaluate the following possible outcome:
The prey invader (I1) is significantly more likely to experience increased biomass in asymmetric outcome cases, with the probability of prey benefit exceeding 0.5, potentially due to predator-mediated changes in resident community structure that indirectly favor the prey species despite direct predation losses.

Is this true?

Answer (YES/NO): NO